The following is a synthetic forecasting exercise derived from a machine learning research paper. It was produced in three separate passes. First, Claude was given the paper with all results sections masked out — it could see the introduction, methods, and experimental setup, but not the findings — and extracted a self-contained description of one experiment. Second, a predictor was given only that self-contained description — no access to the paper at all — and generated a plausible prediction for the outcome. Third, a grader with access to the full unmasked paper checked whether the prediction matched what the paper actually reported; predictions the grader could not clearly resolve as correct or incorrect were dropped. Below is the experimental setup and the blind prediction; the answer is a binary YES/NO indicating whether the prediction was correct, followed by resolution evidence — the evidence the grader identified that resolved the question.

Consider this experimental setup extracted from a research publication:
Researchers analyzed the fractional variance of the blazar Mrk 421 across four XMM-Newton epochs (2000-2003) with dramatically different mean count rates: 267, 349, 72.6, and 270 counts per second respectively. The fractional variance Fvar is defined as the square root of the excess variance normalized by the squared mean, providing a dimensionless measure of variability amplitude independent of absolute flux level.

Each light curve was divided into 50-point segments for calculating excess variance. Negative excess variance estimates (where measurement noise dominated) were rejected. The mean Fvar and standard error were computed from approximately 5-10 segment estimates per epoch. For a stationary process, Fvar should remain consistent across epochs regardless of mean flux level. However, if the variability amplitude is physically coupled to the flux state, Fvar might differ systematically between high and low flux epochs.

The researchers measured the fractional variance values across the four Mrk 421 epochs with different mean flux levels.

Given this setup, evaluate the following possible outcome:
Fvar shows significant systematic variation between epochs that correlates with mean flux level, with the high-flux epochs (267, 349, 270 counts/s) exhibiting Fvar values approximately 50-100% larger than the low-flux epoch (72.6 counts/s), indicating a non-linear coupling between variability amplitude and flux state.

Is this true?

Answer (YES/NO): NO